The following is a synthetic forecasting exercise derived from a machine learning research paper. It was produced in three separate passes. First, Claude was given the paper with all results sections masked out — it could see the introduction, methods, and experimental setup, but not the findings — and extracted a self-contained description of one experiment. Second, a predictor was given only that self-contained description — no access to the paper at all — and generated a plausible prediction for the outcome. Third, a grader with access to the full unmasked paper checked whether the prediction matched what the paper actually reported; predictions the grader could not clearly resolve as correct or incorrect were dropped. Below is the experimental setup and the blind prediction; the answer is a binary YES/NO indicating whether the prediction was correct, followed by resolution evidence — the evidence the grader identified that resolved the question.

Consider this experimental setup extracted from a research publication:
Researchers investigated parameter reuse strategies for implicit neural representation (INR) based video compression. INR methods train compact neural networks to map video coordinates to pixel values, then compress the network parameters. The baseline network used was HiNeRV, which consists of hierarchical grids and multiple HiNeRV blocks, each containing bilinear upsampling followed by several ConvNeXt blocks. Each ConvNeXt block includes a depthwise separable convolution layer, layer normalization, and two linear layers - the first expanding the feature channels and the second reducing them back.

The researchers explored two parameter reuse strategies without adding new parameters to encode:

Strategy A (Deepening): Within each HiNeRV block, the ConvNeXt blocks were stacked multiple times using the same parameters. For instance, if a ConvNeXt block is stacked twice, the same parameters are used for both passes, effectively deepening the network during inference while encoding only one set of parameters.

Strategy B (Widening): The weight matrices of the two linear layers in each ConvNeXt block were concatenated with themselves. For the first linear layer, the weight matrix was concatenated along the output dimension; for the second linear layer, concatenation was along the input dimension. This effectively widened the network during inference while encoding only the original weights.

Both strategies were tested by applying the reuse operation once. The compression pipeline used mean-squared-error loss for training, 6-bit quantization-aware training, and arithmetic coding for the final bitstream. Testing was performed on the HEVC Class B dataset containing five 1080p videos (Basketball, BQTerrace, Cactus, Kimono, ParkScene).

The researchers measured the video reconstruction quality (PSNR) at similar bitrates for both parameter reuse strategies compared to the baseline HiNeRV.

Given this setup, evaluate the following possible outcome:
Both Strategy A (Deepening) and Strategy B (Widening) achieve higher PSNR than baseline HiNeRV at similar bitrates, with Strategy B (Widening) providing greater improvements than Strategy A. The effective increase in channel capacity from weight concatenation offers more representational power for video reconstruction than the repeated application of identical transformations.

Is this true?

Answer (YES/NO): NO